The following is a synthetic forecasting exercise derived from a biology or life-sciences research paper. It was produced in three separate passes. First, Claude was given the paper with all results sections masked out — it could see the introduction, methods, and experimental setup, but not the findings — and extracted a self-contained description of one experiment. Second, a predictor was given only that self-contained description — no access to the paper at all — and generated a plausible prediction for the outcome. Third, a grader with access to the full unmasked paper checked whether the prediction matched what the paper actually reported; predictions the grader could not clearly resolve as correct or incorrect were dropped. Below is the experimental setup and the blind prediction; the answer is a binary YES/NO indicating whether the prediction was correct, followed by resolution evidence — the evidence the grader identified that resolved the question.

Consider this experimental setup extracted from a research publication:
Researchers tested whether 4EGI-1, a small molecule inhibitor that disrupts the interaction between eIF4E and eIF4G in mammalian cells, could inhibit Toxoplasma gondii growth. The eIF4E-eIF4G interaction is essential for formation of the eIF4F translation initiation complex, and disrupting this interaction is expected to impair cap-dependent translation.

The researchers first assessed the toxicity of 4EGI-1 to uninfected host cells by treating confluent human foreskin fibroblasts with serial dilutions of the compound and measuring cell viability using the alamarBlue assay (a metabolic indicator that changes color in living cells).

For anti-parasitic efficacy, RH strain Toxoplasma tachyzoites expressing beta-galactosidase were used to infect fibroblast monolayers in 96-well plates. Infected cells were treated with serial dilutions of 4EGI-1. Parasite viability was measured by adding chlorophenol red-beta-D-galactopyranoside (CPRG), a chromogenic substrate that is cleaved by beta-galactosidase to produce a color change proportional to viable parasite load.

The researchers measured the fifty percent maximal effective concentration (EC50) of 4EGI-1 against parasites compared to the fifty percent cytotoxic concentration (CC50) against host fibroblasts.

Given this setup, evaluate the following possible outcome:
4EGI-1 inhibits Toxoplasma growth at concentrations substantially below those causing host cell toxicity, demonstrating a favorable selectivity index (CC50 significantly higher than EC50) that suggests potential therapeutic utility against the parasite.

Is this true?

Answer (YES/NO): YES